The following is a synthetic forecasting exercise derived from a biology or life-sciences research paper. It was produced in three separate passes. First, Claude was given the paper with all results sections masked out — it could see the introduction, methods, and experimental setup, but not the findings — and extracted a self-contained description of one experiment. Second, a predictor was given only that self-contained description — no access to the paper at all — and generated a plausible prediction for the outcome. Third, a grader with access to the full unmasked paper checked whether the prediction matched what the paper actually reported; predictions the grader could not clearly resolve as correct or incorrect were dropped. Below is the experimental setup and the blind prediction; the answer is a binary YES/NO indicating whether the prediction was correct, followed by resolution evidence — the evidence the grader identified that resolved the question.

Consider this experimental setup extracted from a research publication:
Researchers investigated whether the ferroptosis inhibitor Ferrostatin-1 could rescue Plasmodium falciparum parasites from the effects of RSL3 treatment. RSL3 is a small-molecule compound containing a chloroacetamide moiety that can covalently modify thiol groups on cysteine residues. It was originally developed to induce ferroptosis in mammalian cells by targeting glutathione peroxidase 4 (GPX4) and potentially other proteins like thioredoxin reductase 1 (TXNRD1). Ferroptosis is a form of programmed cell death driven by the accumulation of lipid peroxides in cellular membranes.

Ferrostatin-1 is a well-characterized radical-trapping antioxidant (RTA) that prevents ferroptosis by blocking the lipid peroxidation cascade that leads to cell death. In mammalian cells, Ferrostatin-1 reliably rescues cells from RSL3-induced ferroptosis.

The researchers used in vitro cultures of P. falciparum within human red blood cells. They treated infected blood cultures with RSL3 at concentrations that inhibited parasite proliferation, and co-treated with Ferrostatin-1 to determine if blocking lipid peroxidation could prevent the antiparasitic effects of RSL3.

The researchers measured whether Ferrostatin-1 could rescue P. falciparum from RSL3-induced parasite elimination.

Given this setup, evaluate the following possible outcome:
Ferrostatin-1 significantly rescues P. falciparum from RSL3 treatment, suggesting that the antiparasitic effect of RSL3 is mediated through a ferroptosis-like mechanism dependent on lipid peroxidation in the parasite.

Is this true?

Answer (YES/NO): NO